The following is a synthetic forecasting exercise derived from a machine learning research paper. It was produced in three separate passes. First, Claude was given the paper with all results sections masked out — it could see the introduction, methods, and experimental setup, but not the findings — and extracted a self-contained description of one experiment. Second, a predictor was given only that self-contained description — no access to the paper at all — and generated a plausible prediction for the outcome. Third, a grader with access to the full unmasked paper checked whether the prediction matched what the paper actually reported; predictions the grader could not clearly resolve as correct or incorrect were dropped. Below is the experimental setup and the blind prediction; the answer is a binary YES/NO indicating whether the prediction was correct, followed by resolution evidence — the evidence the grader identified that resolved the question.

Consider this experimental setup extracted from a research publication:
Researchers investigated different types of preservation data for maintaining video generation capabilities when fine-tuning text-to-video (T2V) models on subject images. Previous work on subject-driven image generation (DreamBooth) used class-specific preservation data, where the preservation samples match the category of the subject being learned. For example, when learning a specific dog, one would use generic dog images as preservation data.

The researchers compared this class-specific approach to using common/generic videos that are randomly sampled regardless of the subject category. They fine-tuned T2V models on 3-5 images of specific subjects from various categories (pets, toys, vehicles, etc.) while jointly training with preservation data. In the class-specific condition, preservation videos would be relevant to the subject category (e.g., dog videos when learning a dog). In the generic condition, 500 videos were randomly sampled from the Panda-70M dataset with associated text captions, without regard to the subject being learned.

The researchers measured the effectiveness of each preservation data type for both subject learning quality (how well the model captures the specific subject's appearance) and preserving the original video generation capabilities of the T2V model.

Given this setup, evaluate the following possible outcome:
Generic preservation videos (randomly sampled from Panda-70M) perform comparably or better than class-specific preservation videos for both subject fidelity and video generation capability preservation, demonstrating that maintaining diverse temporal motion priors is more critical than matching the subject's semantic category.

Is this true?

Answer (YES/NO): NO